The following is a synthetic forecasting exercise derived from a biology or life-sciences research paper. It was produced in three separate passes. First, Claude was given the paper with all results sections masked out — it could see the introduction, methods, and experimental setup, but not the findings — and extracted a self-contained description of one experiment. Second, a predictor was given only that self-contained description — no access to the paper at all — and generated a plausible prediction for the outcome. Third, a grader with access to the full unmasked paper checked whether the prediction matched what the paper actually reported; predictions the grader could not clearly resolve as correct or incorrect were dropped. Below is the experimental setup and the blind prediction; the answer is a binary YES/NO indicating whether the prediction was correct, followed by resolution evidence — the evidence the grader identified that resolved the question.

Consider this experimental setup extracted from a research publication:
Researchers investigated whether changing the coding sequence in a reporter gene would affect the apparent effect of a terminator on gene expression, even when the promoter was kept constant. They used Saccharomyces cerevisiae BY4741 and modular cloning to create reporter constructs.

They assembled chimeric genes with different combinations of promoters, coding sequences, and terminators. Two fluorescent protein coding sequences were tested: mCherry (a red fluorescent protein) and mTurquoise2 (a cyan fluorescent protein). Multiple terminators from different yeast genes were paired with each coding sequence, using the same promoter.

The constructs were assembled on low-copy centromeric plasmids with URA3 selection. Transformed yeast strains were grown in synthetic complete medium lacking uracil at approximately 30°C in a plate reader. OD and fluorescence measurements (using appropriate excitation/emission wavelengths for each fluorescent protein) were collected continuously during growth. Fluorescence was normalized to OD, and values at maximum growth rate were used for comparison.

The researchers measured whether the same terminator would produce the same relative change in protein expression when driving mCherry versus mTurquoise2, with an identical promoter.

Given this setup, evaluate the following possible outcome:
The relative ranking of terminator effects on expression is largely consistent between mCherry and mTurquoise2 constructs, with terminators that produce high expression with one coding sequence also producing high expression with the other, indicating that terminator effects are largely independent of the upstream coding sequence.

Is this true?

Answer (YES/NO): NO